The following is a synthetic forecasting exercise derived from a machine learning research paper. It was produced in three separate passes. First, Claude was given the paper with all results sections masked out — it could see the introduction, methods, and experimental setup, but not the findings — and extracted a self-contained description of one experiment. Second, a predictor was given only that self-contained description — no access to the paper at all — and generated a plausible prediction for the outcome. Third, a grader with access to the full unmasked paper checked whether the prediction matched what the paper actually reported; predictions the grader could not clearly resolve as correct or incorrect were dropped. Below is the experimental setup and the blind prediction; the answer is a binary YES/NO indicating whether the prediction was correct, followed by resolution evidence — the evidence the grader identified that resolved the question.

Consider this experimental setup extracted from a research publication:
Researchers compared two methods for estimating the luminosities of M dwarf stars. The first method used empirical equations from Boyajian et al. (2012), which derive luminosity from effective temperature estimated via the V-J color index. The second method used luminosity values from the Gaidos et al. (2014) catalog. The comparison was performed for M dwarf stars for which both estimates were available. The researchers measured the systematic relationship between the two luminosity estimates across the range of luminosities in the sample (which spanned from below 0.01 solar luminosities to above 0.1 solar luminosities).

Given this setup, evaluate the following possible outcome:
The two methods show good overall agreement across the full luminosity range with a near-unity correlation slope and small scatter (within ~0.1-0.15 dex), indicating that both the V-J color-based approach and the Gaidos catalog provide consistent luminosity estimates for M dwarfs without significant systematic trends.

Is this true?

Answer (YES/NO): NO